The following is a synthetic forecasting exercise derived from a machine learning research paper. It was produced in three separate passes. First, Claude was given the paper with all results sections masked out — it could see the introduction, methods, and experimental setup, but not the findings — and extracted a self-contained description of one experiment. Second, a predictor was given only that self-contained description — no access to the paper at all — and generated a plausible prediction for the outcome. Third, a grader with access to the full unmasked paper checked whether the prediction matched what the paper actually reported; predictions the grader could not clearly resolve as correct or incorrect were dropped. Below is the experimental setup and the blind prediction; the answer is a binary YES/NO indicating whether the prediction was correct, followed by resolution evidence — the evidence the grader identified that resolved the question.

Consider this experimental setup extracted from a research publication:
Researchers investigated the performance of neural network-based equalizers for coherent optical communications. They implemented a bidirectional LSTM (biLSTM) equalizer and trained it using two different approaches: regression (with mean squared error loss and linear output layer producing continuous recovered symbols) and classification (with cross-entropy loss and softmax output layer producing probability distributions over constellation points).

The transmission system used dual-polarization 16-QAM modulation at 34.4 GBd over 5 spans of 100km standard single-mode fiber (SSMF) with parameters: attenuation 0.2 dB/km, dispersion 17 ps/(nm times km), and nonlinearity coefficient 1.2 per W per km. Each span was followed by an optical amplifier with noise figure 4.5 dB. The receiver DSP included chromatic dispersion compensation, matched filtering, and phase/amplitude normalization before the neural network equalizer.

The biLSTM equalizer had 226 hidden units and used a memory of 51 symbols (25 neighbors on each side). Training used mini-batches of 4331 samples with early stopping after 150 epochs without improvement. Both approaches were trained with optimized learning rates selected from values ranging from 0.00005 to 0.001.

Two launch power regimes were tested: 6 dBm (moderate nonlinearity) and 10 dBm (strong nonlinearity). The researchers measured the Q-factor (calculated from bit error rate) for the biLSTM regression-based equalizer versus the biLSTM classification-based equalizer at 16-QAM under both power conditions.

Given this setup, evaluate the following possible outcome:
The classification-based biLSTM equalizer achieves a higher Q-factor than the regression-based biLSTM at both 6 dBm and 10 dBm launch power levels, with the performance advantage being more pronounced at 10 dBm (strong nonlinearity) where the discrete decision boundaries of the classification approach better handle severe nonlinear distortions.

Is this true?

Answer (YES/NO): NO